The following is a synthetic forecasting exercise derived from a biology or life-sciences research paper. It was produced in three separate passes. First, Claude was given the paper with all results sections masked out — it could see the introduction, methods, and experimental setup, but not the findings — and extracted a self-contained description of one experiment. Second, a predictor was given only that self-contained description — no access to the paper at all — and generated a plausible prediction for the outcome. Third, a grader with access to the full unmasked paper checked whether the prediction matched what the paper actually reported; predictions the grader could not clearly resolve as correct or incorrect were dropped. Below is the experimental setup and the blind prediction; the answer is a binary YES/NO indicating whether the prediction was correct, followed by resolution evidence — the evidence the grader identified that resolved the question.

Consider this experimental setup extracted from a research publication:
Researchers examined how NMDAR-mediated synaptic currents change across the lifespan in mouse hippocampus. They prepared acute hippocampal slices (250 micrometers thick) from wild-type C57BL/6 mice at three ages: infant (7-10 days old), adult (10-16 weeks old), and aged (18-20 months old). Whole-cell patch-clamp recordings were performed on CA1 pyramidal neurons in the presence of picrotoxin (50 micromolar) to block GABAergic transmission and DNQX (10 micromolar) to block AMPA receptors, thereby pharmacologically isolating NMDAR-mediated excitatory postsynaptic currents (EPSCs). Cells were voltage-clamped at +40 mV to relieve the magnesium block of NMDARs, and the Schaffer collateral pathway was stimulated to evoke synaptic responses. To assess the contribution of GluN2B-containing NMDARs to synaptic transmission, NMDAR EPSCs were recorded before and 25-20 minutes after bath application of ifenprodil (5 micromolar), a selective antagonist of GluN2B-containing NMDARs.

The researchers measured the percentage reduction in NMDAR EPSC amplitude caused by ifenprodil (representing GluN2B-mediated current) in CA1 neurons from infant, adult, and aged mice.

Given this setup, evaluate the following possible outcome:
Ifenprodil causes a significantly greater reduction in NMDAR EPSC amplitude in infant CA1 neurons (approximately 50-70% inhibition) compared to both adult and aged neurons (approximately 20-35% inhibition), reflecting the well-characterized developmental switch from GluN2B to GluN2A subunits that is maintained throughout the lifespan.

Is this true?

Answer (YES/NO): NO